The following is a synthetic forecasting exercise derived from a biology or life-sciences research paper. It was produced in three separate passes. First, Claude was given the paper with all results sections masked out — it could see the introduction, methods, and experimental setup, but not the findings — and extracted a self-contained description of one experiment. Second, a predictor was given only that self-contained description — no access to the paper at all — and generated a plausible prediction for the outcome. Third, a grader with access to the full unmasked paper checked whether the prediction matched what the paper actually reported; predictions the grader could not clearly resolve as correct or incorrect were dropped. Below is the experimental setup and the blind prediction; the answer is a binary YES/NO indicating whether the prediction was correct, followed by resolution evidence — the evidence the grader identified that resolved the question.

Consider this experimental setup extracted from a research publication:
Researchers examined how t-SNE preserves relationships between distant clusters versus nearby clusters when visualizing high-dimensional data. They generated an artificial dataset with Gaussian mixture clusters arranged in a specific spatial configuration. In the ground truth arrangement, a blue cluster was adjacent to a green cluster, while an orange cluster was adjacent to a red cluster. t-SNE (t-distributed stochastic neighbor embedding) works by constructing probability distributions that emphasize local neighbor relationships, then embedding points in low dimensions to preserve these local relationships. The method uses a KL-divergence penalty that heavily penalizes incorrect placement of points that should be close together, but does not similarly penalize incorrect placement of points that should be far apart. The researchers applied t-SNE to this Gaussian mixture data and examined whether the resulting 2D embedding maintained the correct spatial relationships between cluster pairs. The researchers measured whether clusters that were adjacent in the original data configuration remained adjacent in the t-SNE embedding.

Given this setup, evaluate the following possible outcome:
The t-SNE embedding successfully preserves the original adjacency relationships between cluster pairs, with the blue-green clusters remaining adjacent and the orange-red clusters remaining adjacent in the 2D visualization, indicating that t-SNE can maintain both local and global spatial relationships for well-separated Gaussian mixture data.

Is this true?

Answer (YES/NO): NO